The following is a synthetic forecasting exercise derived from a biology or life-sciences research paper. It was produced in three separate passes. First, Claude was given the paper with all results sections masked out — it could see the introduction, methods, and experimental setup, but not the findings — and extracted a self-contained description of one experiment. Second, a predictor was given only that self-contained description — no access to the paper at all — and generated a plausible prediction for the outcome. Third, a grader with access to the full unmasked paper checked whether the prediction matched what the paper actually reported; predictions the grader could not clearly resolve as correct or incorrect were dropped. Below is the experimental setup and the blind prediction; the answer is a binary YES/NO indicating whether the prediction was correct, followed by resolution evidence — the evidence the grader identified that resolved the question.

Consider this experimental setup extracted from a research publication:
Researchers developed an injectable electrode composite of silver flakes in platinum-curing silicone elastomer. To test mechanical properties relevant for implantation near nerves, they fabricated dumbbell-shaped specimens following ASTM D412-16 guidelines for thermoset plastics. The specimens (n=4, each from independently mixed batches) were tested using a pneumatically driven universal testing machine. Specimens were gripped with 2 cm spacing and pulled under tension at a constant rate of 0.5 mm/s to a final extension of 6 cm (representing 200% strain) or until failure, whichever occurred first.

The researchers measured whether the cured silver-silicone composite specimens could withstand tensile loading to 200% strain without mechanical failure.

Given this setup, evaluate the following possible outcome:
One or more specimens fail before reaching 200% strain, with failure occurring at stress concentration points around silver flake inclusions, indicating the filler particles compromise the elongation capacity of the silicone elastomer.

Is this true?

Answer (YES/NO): NO